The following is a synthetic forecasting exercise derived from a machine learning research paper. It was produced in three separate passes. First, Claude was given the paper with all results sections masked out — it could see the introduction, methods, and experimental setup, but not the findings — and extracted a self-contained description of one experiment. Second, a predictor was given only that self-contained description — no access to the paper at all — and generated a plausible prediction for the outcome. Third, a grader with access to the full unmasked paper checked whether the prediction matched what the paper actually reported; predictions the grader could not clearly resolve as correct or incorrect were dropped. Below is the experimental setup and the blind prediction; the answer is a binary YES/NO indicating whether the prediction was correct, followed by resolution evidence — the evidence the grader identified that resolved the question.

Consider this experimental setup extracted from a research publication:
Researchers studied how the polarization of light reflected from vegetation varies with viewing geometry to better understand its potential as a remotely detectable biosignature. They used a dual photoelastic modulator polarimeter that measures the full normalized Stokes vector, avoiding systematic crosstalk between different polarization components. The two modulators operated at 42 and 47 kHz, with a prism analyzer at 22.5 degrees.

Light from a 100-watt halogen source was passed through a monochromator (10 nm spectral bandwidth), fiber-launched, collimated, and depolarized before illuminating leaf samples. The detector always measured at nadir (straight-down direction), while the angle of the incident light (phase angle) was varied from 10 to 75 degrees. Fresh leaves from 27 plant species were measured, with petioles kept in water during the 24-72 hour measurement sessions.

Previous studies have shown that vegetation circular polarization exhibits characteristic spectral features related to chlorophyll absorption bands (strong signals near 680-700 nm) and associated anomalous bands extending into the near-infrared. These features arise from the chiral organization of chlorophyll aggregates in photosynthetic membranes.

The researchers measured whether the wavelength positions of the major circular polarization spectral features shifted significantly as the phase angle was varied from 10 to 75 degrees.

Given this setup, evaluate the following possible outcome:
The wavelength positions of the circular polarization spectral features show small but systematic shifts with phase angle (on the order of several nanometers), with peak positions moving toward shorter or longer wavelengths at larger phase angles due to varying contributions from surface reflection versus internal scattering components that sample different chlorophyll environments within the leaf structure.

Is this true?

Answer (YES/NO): NO